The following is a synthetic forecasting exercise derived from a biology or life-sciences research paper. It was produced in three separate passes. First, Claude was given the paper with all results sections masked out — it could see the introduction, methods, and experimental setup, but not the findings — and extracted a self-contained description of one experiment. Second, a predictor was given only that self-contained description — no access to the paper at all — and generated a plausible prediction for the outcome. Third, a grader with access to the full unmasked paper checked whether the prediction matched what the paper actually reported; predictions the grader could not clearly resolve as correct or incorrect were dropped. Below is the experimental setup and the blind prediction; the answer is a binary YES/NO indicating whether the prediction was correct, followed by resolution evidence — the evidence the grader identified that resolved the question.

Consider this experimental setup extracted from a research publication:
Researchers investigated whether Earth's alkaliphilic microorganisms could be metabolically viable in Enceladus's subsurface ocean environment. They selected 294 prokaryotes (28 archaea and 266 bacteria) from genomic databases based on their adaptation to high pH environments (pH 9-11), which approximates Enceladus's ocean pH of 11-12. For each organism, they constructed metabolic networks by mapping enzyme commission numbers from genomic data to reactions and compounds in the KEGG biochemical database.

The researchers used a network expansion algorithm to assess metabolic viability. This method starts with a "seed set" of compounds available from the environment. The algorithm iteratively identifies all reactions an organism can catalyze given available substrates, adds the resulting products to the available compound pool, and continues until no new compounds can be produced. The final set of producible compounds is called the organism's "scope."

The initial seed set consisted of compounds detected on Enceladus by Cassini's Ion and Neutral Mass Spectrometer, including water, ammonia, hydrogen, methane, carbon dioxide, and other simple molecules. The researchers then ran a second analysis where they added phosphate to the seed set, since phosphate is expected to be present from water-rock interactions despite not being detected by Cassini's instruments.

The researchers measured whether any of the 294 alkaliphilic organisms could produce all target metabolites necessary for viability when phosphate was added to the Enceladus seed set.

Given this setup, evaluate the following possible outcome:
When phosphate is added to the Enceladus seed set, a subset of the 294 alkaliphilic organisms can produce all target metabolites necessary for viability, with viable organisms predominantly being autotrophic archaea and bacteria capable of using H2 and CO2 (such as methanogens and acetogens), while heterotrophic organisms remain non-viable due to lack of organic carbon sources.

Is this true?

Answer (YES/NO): NO